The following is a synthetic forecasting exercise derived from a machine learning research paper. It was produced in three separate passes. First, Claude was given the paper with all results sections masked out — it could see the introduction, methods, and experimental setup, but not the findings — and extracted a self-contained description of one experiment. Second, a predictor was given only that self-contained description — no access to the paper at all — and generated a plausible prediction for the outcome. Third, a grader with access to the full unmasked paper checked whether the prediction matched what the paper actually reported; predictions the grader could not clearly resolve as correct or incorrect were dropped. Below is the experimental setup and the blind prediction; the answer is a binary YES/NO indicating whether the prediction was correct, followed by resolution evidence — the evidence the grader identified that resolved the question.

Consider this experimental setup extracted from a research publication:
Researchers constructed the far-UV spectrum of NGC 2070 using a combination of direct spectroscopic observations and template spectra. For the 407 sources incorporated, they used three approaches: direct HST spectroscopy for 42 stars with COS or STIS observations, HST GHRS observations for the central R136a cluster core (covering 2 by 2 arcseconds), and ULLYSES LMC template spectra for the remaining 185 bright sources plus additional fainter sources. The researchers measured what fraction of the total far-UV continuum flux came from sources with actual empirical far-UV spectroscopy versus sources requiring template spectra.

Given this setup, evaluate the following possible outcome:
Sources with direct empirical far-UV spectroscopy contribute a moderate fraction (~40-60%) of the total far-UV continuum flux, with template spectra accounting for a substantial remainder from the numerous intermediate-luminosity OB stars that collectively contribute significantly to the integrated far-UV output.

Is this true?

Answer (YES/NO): NO